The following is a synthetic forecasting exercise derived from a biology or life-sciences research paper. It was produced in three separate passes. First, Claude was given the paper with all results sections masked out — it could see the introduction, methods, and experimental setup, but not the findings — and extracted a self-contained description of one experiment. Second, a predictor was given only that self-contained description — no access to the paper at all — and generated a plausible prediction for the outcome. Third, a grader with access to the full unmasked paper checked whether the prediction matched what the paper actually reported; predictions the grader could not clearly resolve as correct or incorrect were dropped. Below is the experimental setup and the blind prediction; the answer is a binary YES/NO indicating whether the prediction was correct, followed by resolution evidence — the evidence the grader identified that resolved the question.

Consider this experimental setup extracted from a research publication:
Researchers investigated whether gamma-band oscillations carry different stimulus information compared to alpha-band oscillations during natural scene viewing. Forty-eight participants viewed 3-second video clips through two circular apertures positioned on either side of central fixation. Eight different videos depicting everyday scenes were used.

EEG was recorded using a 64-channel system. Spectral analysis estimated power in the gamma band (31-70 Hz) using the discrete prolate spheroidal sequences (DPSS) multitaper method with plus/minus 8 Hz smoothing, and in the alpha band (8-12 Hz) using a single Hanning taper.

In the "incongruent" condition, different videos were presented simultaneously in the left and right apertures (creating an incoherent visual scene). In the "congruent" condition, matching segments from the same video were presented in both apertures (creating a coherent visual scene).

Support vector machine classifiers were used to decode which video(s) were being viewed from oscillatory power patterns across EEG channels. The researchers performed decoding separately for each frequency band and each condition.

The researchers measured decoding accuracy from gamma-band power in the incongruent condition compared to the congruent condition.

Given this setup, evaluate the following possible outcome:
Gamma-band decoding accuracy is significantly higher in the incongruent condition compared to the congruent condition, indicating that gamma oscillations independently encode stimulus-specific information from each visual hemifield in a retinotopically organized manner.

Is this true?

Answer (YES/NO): NO